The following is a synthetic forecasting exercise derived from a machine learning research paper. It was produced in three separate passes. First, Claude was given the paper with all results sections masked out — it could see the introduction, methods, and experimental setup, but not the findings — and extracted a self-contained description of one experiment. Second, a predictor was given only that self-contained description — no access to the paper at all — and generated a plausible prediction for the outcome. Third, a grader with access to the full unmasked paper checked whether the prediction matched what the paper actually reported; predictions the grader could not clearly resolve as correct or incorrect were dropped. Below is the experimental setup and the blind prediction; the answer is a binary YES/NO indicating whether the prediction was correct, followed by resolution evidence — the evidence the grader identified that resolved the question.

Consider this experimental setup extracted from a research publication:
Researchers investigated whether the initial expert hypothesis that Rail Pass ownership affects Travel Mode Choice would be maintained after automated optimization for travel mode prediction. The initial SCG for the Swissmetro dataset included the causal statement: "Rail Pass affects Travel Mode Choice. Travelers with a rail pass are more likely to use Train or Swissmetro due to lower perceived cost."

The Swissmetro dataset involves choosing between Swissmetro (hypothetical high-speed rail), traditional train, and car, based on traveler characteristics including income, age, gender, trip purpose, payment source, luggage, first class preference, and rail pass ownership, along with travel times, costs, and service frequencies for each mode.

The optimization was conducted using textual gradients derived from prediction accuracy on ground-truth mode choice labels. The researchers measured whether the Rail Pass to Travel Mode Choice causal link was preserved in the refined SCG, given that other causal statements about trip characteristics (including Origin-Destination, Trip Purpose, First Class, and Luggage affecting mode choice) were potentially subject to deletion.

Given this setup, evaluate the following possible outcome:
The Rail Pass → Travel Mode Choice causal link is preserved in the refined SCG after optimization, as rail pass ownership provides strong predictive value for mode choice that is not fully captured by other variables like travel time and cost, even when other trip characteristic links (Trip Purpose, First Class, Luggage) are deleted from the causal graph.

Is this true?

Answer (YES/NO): YES